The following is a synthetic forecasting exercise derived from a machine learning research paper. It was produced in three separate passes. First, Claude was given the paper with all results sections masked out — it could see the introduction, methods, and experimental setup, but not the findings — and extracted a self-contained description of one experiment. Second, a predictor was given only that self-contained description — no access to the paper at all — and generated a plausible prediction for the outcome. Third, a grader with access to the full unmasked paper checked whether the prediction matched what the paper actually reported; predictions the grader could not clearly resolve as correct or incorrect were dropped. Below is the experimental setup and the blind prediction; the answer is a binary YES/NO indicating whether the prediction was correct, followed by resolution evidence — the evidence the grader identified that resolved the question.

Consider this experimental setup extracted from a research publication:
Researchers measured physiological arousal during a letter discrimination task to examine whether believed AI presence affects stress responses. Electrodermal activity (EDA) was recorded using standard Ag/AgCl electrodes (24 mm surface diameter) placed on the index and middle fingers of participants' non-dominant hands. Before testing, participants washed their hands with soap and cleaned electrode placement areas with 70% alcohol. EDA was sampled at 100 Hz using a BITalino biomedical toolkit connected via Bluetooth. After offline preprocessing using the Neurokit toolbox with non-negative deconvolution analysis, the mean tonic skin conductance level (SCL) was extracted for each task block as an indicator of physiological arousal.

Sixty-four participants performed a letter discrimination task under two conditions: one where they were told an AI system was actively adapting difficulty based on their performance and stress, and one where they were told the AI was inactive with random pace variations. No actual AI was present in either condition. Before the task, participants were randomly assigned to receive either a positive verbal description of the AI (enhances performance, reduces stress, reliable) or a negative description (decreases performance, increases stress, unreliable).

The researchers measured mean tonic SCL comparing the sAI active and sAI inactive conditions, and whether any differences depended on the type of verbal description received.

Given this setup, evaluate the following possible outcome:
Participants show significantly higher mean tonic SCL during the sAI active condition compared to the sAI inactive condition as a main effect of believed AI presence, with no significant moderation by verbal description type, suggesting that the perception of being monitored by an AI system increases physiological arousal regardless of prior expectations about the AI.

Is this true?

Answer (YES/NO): NO